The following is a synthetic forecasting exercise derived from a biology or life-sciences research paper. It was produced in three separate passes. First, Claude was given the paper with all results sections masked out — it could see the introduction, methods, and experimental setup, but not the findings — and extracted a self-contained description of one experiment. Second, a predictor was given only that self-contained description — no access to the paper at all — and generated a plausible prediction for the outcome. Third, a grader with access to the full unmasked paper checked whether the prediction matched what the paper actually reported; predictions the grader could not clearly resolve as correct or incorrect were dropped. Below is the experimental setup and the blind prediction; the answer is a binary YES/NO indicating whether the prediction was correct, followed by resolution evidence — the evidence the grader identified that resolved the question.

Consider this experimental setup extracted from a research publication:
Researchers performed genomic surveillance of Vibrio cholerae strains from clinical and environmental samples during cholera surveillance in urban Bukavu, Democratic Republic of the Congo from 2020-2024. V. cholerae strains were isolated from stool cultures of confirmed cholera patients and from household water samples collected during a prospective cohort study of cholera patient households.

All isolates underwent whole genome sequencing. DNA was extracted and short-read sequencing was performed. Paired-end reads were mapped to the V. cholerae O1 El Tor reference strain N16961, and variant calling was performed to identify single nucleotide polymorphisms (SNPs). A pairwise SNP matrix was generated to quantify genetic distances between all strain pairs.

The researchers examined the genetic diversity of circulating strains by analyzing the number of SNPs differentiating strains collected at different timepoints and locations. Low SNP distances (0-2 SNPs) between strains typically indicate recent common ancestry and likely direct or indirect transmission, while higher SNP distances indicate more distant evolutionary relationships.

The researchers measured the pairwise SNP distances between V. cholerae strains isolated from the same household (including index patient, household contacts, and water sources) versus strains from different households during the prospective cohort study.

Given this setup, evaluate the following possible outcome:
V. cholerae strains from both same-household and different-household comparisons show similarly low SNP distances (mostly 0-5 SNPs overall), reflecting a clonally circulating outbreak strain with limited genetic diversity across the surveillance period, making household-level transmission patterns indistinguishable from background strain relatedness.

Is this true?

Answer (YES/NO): NO